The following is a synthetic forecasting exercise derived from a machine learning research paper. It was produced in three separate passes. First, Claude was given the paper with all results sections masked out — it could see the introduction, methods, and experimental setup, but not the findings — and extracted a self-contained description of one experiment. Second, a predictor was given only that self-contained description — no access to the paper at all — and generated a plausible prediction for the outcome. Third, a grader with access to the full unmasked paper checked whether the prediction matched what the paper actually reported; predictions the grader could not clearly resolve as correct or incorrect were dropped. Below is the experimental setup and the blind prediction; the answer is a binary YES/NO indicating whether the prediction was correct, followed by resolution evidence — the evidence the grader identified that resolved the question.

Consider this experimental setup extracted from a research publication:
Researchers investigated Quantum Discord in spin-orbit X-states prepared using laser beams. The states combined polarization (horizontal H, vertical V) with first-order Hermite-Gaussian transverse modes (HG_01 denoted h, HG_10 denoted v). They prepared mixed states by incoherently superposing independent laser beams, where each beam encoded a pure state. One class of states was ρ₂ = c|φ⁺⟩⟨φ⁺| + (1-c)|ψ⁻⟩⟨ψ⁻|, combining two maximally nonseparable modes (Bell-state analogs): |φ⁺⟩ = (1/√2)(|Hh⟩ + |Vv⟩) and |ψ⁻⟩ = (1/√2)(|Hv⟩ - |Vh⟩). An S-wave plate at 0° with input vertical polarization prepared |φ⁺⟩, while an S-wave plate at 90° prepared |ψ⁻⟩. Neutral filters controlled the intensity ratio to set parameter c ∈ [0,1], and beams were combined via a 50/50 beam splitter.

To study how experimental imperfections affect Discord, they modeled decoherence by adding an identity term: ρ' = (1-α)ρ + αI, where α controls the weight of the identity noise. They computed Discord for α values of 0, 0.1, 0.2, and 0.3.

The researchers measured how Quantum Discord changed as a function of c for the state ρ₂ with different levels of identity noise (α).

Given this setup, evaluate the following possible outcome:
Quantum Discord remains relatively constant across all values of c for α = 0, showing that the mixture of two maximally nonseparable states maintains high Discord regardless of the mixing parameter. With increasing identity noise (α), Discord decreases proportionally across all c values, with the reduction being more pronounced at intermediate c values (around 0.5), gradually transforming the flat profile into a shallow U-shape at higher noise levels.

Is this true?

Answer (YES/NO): NO